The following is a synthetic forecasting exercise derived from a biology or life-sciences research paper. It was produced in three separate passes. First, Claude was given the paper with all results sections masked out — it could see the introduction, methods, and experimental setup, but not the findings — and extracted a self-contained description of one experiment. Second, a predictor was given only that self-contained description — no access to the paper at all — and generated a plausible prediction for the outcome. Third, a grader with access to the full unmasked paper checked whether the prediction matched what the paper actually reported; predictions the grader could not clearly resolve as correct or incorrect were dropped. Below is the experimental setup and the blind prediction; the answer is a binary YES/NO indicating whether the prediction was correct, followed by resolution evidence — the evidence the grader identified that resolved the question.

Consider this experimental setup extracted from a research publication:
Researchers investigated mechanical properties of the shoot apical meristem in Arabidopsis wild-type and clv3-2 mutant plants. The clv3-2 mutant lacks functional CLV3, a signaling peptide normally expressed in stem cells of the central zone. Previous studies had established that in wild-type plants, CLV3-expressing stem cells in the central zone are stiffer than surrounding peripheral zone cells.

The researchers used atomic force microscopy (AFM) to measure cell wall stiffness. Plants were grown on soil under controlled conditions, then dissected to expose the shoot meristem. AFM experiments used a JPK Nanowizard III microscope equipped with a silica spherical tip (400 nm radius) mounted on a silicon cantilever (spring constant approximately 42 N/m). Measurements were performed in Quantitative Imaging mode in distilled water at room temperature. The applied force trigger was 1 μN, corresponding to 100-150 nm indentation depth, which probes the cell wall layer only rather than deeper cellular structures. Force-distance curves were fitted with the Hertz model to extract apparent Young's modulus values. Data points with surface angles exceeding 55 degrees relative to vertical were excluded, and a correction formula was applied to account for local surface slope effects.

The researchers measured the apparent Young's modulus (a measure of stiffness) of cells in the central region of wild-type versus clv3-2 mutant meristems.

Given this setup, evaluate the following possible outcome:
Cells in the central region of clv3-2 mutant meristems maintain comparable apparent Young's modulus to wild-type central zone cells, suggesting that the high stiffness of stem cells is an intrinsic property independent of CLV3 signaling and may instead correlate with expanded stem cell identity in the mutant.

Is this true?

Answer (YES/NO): NO